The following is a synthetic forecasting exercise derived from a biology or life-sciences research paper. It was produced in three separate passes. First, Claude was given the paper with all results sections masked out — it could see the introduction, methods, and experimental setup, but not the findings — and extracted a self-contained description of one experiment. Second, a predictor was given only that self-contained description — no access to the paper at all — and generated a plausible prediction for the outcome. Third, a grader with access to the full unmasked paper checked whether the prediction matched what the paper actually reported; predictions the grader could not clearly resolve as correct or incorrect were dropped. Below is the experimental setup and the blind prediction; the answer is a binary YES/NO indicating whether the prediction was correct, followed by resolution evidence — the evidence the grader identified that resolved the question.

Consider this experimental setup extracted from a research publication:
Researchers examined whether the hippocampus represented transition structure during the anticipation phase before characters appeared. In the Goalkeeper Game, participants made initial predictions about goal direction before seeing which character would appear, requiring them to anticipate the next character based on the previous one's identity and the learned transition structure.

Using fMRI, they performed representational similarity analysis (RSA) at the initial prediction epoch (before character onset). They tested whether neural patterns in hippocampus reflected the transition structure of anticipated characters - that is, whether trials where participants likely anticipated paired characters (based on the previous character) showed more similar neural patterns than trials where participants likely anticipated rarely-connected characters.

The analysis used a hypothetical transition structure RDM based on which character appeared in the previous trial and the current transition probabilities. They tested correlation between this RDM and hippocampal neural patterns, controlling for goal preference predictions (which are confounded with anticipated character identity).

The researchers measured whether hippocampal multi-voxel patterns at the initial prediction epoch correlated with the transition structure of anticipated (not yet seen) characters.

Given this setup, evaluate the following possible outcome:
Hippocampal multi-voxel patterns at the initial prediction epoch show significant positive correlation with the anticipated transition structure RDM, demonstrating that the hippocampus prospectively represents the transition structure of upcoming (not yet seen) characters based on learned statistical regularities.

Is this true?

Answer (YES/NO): YES